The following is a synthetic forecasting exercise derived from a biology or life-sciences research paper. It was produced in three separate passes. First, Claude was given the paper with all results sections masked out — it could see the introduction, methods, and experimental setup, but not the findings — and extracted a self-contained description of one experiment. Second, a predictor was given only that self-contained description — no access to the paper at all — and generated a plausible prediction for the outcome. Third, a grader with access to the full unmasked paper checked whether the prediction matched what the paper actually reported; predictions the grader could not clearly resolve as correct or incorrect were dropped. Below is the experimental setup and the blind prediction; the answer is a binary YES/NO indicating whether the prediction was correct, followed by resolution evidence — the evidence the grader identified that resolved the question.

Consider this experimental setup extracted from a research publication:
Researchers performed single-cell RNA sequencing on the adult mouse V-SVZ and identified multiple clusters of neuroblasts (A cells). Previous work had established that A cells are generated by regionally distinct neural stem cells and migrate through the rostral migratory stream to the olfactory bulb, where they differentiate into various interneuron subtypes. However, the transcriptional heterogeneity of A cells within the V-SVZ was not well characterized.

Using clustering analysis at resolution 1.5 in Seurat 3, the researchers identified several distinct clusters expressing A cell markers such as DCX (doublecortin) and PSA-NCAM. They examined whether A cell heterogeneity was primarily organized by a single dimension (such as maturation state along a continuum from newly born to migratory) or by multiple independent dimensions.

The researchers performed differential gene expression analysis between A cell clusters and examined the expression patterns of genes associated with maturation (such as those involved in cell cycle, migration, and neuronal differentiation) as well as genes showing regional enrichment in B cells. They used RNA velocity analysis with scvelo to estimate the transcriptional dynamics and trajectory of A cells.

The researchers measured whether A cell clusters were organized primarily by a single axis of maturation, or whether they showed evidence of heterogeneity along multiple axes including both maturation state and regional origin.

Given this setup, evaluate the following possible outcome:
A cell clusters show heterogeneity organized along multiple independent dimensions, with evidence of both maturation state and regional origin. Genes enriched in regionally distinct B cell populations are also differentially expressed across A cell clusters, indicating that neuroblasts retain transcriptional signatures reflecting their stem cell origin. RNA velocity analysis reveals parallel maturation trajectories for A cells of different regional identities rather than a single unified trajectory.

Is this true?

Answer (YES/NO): NO